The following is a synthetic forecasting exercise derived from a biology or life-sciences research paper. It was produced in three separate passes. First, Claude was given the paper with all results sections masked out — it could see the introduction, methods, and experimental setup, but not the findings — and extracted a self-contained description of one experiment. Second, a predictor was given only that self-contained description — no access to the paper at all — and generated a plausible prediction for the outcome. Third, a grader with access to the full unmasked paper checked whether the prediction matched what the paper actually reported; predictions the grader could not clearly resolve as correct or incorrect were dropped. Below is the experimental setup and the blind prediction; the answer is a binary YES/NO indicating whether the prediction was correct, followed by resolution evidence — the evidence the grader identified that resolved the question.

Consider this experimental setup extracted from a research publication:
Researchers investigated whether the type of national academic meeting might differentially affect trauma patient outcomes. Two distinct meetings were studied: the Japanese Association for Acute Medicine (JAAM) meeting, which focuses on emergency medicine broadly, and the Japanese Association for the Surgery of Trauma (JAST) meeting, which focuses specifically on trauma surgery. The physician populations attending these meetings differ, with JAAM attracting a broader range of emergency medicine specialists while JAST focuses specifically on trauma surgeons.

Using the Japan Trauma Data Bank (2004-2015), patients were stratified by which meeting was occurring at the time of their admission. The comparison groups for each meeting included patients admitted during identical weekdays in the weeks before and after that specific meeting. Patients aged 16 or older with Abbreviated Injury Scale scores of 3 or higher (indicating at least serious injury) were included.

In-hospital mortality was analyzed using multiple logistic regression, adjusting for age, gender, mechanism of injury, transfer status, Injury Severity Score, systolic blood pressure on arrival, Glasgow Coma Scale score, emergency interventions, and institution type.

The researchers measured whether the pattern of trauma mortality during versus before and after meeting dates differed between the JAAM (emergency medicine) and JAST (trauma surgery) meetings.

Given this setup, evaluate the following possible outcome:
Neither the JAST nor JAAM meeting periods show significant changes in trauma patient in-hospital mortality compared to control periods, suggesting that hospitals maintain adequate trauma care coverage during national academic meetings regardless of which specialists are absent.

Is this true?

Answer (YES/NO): YES